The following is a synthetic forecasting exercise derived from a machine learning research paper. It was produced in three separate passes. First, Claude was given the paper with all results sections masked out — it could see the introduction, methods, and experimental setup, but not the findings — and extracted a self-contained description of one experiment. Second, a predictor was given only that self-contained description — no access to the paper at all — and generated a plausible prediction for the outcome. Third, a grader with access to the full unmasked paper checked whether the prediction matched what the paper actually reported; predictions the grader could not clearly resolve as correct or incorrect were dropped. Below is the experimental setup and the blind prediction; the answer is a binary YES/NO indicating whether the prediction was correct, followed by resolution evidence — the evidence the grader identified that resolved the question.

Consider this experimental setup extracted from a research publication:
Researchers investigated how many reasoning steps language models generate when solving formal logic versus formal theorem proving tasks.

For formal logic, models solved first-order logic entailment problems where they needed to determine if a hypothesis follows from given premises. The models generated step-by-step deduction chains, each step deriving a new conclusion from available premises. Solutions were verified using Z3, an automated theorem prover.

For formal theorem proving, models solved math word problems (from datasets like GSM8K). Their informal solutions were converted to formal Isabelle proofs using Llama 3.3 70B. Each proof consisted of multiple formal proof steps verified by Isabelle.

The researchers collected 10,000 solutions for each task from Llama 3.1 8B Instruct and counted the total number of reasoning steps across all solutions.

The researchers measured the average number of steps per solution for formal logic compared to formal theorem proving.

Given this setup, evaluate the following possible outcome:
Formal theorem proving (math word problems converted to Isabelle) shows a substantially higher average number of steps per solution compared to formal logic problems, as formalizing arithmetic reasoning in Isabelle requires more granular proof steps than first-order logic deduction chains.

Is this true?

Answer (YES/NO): YES